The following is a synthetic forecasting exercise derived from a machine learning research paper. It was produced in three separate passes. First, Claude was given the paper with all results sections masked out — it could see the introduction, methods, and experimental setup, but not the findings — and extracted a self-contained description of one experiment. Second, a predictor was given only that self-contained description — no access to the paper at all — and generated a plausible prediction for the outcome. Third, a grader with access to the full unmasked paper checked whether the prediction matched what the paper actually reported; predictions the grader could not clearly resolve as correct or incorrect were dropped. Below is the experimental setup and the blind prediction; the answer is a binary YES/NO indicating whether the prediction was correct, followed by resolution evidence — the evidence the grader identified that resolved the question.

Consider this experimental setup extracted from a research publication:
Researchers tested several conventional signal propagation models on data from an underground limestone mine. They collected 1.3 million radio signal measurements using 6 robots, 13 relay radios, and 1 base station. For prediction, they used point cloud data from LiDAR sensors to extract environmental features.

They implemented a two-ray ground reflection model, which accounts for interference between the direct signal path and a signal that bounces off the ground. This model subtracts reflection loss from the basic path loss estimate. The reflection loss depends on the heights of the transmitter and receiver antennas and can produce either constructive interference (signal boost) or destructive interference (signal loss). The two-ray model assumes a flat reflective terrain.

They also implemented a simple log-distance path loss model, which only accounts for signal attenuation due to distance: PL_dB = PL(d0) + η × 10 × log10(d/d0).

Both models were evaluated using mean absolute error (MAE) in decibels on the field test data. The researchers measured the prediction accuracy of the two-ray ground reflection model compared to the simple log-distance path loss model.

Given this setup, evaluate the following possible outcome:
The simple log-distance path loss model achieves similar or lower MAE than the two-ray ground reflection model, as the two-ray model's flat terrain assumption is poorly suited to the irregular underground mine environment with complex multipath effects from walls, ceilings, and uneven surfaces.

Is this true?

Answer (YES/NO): YES